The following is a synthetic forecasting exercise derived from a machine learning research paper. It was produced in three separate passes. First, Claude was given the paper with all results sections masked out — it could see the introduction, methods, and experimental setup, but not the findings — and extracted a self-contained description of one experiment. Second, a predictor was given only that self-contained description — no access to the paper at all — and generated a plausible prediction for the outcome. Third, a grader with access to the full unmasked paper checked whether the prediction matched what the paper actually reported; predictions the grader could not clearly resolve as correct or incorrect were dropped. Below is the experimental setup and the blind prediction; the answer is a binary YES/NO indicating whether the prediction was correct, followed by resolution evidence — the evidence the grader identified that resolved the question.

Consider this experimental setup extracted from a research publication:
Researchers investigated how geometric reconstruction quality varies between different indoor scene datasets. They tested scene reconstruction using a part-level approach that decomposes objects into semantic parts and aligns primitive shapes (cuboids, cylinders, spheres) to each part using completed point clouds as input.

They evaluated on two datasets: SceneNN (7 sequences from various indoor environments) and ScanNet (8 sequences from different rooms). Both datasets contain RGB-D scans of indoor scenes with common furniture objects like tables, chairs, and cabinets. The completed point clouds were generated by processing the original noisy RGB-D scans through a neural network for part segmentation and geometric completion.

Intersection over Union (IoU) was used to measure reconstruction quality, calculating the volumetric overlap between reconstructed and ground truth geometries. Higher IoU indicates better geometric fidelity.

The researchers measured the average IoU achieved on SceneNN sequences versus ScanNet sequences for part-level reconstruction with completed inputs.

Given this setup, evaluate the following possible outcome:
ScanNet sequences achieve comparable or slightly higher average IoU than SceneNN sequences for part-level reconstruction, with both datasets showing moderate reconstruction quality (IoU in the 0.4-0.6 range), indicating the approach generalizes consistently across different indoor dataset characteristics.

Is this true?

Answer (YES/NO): NO